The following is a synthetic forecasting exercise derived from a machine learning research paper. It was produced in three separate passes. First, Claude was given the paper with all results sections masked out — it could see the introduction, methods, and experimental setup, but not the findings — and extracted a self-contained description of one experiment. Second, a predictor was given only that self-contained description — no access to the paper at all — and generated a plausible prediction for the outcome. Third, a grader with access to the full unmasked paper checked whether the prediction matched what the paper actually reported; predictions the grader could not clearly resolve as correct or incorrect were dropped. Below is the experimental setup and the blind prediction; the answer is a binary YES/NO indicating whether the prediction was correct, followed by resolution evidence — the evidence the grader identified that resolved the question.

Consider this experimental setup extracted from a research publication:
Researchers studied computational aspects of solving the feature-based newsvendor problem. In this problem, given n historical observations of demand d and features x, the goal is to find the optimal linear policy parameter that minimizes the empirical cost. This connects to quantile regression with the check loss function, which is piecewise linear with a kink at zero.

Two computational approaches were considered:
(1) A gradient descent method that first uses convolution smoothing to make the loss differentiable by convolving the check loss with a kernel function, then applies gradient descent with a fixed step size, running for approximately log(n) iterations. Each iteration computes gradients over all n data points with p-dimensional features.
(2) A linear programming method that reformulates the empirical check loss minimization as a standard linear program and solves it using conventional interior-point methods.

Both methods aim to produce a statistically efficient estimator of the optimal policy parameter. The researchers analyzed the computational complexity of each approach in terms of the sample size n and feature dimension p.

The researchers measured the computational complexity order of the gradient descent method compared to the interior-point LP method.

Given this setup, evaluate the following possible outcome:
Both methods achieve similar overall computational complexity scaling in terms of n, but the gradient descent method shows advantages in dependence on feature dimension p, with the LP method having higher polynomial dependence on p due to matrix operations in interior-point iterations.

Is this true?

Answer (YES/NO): NO